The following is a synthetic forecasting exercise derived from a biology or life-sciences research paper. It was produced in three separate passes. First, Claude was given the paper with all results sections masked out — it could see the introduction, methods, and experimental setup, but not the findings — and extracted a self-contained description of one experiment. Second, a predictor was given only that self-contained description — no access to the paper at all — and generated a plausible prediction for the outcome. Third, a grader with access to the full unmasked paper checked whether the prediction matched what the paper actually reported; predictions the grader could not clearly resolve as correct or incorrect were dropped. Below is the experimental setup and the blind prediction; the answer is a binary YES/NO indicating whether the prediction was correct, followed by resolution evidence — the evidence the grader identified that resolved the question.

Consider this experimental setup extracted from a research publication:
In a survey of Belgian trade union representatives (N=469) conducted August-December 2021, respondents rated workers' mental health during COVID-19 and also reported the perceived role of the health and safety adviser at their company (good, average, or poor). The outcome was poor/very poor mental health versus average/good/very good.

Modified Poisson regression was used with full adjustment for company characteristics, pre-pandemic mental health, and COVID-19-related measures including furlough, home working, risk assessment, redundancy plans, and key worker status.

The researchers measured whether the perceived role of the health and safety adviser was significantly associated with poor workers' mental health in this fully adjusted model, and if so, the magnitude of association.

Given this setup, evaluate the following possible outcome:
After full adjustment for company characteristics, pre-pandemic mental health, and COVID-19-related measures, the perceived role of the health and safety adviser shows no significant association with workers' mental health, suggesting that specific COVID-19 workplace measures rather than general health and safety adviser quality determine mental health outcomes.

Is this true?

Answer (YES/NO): NO